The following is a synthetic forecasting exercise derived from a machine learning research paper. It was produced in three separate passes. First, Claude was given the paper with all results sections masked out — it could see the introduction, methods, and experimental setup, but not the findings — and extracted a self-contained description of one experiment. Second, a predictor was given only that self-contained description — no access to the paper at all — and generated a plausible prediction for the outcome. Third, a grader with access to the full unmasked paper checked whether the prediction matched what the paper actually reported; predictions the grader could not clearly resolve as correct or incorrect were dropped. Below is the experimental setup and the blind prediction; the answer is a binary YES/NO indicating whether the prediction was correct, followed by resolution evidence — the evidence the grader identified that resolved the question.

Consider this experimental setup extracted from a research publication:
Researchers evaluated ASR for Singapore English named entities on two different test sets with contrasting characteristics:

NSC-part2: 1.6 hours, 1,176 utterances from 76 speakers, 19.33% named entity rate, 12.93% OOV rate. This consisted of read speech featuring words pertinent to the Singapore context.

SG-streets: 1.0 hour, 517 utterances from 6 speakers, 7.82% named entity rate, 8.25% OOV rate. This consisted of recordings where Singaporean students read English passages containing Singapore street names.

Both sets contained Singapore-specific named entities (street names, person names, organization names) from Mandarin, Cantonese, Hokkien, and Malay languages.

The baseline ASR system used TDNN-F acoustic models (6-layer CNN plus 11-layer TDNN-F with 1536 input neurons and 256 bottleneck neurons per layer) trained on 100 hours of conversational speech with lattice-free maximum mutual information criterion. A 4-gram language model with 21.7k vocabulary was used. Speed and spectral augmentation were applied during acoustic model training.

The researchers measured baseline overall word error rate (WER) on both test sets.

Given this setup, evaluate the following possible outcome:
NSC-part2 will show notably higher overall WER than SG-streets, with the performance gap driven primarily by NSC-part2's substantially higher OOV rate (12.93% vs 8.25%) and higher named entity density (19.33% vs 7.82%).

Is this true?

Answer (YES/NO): YES